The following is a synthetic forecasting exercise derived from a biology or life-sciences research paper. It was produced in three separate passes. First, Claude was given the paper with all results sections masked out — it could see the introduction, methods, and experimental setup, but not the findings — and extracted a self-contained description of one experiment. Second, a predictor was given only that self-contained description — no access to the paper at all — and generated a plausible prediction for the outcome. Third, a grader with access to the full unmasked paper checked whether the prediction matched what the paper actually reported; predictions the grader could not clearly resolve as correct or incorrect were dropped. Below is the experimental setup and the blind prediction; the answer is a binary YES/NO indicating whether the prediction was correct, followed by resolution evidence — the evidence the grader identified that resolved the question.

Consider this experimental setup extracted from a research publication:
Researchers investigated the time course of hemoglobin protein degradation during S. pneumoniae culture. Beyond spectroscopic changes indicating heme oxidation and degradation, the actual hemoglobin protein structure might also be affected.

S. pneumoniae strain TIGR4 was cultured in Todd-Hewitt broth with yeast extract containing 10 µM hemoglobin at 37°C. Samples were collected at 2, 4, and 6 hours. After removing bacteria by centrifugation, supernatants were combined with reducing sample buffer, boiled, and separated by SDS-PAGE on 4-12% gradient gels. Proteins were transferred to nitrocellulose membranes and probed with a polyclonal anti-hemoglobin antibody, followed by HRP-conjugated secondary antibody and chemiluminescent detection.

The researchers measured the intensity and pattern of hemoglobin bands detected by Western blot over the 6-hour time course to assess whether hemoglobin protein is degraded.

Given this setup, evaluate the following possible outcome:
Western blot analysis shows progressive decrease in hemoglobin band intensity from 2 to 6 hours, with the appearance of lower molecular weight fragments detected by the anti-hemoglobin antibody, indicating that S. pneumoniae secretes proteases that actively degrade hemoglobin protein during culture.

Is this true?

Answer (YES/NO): NO